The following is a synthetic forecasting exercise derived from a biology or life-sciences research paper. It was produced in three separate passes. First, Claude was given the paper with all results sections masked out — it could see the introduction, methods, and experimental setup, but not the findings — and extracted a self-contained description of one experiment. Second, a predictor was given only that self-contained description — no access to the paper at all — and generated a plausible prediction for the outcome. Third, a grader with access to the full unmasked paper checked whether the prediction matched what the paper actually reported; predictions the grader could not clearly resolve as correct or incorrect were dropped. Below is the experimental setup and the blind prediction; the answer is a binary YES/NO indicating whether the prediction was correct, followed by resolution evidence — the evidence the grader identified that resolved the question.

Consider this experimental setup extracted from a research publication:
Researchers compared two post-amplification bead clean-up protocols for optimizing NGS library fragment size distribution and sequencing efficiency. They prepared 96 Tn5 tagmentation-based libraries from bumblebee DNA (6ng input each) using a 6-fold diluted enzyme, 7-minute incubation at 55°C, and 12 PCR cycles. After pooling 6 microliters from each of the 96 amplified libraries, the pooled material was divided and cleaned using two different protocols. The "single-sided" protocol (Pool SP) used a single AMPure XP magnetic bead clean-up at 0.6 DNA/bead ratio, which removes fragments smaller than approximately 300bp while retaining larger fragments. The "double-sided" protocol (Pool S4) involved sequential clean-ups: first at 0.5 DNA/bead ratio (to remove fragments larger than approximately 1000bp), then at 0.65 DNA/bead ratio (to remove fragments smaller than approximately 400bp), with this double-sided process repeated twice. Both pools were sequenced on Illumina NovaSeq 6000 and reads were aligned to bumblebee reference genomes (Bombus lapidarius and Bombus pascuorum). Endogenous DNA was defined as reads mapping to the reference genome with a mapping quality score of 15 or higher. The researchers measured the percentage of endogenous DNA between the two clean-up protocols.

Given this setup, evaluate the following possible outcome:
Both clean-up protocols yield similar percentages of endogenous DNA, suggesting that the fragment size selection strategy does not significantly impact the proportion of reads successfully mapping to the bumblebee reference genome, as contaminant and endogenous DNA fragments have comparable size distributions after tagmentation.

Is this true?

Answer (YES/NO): NO